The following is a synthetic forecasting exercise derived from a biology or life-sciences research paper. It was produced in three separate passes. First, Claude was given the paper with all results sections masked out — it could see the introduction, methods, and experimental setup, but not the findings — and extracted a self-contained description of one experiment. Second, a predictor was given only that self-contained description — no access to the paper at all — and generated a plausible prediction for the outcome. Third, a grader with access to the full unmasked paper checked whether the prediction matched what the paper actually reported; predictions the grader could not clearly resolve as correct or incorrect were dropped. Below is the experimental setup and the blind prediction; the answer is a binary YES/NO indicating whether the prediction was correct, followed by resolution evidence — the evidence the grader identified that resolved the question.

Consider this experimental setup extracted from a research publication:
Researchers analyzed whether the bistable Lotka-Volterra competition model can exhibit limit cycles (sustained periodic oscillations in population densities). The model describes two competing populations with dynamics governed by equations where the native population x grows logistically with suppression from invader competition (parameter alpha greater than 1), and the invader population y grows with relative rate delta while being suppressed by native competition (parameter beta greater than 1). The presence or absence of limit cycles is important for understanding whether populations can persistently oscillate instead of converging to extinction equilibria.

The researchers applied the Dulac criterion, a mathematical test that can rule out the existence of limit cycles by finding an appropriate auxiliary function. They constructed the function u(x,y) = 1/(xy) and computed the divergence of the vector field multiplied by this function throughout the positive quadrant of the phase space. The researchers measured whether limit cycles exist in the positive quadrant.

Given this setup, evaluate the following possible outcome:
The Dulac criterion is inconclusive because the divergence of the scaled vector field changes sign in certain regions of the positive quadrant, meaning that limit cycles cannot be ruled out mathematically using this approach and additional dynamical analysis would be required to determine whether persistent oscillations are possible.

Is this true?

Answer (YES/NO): NO